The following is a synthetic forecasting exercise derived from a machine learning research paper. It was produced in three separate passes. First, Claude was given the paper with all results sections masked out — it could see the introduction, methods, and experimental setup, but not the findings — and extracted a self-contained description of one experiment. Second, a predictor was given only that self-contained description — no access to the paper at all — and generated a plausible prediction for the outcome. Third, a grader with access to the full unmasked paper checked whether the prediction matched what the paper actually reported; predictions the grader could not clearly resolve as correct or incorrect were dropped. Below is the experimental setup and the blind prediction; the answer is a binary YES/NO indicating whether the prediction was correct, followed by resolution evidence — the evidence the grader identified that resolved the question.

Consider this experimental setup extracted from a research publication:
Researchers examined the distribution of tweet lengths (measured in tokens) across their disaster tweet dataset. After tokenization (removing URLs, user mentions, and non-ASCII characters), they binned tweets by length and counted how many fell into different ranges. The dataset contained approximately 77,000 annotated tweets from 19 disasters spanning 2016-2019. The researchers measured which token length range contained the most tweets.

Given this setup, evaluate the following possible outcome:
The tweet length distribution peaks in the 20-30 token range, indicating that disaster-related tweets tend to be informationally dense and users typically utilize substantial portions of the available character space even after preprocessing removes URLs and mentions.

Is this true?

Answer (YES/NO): NO